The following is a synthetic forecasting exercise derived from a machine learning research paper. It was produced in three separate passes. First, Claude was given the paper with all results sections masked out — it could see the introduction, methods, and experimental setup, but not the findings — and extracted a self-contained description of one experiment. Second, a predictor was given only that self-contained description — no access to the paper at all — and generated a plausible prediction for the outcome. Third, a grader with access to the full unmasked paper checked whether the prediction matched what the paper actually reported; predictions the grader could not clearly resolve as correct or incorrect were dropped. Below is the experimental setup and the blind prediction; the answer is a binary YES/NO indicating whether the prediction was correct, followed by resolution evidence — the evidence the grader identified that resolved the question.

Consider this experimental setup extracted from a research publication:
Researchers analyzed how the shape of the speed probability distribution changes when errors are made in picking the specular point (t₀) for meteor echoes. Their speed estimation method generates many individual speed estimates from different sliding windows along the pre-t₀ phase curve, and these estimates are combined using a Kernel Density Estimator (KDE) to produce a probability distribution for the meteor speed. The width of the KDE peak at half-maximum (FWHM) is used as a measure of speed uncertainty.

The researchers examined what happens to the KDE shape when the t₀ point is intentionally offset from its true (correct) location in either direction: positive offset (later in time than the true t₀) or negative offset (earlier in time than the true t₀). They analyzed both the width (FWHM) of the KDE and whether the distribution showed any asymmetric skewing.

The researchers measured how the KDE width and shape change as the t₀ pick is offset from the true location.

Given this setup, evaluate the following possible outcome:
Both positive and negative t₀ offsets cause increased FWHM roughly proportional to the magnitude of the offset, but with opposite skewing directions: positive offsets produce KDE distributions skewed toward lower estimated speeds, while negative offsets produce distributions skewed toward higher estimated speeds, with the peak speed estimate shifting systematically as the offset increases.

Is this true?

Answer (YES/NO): NO